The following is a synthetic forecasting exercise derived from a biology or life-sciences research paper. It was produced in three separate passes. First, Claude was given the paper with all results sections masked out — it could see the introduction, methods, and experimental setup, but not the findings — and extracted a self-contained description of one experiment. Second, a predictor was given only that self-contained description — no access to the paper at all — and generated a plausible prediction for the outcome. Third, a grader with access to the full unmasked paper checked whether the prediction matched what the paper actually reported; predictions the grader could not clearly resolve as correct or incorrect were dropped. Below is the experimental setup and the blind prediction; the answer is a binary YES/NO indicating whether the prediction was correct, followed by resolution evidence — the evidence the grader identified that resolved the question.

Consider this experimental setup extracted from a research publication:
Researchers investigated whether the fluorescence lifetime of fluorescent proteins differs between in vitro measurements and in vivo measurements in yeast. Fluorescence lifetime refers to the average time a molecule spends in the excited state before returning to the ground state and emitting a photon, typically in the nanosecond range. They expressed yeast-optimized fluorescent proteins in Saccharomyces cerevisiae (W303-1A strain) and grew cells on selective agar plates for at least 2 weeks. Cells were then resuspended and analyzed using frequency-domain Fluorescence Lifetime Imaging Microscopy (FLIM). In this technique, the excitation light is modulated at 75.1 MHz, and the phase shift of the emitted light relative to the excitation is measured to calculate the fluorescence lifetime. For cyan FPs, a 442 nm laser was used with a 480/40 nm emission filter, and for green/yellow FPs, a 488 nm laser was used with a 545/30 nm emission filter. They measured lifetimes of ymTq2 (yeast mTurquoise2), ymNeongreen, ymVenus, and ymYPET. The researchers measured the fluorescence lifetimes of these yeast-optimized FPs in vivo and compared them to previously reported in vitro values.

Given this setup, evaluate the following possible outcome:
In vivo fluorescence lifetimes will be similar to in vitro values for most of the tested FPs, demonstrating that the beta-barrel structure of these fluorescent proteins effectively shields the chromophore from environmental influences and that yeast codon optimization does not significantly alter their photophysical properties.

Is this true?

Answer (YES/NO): YES